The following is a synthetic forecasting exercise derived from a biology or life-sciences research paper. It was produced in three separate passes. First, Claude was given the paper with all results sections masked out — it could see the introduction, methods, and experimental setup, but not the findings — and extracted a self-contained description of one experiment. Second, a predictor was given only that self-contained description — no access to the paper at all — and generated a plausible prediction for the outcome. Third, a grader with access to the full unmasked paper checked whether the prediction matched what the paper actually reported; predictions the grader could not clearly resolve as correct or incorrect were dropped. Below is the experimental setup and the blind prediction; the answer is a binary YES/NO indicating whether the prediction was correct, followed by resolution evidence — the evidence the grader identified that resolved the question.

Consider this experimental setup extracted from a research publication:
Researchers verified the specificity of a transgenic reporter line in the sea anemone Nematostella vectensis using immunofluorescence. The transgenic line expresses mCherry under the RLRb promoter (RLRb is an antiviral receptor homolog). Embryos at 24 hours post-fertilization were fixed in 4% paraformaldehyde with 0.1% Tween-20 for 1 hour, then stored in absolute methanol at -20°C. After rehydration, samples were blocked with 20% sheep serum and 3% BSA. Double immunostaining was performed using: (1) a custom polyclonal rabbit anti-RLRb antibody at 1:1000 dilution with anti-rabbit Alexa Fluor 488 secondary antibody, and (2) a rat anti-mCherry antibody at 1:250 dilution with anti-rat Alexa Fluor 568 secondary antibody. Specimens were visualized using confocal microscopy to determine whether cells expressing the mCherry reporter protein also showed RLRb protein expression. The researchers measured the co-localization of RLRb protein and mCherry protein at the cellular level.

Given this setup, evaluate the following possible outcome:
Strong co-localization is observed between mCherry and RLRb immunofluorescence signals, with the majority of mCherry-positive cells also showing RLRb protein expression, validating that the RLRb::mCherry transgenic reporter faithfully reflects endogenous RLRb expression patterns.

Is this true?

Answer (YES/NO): NO